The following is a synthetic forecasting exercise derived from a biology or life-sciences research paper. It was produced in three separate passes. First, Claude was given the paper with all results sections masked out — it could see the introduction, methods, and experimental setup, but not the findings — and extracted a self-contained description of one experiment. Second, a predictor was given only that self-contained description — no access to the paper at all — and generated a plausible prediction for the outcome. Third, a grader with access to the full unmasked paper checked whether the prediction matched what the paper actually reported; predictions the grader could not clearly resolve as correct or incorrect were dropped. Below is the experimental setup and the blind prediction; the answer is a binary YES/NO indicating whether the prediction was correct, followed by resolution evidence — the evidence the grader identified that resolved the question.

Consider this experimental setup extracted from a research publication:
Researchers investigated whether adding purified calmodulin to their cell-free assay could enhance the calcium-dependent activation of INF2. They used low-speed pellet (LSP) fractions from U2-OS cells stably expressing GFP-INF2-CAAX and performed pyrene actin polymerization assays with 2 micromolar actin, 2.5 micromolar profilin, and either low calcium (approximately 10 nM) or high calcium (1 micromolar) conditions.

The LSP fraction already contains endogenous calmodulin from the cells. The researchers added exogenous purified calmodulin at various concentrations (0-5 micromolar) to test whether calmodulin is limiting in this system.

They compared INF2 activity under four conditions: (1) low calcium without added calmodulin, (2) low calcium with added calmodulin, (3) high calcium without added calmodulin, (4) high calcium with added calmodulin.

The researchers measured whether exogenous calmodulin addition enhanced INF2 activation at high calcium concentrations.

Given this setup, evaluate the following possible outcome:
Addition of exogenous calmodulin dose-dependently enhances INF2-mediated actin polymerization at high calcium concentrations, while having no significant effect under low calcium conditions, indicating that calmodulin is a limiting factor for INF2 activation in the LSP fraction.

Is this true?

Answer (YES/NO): NO